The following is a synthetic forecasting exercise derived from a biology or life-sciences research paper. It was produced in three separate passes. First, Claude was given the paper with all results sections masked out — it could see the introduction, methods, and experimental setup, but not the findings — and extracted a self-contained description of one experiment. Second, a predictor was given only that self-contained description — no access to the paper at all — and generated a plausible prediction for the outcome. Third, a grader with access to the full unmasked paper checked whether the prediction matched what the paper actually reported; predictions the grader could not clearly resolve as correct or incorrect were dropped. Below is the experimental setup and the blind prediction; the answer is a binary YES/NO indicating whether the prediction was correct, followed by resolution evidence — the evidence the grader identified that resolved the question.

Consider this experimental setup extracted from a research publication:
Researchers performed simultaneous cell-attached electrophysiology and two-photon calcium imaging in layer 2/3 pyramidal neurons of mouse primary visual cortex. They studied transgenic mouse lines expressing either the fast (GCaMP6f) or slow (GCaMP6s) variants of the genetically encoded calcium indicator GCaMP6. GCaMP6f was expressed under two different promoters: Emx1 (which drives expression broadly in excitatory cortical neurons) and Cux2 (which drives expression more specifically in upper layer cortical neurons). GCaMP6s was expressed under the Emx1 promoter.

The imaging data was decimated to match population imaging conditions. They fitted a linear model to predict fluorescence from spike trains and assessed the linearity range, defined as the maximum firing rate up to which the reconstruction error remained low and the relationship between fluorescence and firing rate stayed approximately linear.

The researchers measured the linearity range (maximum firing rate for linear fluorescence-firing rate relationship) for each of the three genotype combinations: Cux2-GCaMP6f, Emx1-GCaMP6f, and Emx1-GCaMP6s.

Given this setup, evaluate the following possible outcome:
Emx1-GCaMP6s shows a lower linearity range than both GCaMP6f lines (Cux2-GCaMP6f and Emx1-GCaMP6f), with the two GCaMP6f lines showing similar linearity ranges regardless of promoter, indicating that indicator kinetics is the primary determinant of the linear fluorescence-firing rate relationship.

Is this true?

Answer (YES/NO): NO